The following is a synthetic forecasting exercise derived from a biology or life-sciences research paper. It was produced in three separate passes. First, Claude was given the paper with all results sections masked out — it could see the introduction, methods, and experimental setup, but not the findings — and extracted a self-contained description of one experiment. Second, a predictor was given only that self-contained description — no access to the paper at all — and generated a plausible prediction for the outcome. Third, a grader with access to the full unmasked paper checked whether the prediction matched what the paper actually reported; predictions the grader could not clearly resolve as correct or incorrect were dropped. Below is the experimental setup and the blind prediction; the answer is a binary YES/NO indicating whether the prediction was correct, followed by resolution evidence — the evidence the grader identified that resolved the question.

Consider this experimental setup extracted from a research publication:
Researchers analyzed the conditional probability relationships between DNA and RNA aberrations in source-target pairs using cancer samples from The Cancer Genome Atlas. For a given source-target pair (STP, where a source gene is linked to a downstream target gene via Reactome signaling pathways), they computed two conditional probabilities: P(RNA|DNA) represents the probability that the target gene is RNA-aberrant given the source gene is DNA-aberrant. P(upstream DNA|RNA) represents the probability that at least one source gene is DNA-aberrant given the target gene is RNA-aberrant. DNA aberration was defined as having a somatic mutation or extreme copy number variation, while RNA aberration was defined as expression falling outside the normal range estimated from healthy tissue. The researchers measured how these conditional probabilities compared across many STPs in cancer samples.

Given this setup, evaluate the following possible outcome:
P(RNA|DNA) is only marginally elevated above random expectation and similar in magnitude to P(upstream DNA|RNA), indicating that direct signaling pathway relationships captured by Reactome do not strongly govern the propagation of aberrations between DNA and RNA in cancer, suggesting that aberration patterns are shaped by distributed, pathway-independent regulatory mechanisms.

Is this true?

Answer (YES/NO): NO